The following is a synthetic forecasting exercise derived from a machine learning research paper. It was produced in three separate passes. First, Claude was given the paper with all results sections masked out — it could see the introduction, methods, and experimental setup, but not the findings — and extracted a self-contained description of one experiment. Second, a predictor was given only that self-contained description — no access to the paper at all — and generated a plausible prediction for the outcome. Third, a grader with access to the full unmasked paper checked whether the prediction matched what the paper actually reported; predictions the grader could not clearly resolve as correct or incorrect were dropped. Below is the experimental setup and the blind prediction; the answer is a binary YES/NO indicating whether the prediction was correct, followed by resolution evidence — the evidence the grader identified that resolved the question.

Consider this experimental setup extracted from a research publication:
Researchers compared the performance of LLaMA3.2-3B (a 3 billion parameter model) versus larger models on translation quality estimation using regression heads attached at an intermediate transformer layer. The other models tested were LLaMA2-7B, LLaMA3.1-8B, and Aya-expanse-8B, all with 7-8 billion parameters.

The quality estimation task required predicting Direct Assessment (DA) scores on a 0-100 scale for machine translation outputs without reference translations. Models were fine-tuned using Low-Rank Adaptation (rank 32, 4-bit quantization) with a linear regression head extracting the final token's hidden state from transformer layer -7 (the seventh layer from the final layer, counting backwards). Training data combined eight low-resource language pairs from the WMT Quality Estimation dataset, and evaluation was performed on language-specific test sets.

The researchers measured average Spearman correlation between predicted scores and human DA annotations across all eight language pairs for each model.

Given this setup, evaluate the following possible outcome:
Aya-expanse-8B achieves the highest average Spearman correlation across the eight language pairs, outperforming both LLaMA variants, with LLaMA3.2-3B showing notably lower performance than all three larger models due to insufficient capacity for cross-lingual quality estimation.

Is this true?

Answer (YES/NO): NO